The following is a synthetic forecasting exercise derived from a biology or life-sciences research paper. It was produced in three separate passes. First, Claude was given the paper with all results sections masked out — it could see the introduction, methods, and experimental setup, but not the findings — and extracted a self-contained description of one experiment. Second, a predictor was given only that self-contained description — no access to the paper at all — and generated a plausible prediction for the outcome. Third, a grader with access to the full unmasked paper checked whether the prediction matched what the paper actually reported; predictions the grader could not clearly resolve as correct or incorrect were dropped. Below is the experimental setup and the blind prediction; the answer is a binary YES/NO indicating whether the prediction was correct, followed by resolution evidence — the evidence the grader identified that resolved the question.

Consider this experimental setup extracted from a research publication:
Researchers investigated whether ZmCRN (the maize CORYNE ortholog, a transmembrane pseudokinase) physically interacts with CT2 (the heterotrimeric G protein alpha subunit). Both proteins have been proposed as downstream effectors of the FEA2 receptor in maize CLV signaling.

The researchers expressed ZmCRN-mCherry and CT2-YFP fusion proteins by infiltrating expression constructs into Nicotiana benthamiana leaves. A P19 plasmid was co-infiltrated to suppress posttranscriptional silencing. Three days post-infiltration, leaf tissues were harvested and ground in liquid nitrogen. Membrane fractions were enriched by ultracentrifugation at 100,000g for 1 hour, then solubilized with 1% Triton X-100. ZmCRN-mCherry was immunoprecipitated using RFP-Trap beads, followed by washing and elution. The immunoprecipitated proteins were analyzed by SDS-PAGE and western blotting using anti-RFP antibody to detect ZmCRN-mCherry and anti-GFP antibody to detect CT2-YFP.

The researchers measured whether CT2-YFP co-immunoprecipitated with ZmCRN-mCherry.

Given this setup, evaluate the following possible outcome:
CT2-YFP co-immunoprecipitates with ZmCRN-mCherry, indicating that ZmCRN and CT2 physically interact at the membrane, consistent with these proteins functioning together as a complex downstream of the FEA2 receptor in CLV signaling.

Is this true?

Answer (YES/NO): NO